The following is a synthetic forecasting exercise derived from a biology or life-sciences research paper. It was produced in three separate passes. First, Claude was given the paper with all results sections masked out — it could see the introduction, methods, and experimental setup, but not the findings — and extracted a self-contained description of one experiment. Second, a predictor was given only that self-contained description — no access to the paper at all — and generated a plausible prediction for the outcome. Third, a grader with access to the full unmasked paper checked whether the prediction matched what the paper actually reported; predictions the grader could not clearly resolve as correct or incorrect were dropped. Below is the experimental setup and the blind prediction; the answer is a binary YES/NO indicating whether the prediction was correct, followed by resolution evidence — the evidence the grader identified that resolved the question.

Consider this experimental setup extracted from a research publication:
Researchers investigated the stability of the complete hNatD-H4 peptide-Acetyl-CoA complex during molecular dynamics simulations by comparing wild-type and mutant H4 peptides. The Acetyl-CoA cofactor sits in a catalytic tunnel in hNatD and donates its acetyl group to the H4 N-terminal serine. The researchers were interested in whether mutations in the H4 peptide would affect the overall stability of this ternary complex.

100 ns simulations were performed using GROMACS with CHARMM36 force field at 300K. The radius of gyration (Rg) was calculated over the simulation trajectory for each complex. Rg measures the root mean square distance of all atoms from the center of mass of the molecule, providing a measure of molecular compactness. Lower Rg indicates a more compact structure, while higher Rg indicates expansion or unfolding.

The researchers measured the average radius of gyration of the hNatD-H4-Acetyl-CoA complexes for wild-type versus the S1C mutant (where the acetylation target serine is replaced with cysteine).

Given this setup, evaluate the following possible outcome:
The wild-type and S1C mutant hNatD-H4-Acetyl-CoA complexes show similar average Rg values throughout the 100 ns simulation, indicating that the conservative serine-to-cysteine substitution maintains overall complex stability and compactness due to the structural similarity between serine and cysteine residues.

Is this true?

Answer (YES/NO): NO